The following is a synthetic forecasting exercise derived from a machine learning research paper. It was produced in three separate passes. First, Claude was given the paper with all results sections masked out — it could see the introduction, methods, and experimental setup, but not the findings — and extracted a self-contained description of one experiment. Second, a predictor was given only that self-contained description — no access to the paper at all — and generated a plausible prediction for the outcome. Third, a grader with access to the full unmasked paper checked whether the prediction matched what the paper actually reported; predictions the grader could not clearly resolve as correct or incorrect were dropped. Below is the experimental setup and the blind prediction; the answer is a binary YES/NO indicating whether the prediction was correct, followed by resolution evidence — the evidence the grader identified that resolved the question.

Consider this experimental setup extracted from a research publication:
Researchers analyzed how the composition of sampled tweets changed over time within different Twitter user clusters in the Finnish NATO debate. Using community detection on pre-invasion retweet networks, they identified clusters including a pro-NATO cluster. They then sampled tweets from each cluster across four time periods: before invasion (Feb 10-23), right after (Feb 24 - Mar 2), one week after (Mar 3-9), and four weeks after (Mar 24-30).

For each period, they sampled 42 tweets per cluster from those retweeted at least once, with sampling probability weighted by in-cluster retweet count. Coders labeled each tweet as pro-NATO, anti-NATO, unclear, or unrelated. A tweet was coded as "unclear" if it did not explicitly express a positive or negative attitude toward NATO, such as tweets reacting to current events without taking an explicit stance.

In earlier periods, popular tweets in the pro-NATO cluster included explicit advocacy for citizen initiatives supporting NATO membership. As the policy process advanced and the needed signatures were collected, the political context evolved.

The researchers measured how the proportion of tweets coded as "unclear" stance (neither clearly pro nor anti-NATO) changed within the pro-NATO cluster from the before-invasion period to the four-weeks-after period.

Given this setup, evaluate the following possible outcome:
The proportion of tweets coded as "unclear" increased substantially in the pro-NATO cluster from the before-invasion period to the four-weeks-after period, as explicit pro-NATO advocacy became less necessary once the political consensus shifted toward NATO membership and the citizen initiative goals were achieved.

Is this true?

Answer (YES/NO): YES